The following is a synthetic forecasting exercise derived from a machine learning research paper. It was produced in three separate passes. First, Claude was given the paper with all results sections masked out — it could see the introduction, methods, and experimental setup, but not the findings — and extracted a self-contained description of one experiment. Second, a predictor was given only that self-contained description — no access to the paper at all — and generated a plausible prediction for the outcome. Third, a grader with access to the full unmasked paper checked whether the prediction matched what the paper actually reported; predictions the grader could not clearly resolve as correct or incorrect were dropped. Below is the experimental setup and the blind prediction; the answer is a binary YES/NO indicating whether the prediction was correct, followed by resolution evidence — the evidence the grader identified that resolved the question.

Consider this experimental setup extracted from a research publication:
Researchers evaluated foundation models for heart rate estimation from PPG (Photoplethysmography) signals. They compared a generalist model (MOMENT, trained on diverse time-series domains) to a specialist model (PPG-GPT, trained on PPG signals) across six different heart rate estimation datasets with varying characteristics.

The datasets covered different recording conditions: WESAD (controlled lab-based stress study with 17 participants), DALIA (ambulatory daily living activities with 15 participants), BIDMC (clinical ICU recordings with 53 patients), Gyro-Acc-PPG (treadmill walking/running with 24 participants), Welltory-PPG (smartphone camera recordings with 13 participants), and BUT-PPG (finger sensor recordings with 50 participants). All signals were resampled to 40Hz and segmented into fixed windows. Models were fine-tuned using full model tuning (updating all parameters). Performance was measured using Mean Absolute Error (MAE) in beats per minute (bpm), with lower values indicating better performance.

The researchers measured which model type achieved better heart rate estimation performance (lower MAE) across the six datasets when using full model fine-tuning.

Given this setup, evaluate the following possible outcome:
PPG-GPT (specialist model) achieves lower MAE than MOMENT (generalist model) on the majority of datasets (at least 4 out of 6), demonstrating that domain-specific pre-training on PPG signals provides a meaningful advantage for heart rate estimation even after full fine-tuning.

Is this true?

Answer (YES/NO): YES